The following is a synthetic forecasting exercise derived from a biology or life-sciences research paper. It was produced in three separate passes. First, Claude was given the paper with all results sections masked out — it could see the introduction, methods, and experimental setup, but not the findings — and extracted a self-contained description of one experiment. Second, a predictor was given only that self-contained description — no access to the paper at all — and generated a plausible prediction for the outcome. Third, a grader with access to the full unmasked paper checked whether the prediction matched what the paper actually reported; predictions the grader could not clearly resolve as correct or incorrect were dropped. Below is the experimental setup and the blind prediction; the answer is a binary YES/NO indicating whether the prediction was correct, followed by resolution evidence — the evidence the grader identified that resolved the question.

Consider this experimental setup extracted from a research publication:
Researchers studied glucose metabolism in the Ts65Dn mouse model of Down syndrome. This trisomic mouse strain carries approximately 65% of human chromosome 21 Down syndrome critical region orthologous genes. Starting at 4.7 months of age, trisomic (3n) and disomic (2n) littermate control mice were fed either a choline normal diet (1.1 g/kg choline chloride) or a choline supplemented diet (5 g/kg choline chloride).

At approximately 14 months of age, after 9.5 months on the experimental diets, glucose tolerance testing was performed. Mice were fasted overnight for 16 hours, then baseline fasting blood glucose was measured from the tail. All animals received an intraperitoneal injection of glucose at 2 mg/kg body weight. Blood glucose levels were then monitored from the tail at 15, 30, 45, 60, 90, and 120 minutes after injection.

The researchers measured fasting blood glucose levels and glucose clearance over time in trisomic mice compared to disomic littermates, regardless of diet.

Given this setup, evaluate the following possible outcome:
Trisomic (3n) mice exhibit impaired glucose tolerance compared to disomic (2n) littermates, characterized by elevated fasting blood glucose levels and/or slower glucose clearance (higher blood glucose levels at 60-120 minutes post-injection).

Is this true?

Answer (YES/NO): NO